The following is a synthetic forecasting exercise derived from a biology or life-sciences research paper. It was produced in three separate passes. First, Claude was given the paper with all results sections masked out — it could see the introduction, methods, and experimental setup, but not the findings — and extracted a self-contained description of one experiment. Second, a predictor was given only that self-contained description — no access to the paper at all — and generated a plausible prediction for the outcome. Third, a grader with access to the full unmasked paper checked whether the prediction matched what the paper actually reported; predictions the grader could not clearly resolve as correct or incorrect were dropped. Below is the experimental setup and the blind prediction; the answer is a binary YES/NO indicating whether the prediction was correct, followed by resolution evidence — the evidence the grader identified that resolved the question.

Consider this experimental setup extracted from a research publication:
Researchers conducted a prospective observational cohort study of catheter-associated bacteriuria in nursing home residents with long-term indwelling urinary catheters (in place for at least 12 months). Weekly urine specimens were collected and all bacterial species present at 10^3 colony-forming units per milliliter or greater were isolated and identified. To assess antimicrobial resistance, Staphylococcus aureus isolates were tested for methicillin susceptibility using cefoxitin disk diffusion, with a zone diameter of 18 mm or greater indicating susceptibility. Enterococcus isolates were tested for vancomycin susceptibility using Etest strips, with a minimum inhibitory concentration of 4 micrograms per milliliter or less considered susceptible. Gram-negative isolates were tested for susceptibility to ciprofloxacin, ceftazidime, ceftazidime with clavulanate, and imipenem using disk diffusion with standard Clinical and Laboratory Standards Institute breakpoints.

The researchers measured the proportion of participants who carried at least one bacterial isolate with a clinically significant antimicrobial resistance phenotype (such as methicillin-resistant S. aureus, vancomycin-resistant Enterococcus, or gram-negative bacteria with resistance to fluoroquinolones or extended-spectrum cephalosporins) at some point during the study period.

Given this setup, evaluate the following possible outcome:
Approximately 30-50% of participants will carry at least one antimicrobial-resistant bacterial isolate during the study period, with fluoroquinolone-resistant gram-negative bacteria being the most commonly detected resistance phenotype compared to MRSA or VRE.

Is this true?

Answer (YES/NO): NO